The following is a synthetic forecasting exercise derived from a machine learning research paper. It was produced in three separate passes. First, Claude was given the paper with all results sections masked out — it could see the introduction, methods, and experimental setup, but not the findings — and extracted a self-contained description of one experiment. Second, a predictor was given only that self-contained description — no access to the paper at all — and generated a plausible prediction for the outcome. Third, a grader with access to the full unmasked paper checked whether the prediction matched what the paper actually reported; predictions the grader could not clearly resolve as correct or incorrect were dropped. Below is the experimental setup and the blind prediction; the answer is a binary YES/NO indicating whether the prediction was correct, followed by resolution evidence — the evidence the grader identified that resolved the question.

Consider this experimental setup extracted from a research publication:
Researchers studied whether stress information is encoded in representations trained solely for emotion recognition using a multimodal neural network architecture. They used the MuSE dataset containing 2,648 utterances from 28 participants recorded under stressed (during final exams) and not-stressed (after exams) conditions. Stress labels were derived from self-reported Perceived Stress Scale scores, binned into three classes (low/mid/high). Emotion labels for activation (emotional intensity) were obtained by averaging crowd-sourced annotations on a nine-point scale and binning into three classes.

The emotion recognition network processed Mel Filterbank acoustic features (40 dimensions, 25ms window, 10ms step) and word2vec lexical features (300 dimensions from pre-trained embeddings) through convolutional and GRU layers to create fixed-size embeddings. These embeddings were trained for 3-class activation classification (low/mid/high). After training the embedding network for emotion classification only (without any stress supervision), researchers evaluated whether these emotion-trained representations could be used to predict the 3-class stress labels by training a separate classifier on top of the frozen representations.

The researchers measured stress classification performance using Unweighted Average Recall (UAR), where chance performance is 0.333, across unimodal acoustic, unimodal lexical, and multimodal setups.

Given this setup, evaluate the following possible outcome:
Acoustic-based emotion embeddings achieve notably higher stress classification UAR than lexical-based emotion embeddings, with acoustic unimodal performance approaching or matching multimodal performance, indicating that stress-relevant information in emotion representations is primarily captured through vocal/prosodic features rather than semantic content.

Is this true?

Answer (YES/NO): YES